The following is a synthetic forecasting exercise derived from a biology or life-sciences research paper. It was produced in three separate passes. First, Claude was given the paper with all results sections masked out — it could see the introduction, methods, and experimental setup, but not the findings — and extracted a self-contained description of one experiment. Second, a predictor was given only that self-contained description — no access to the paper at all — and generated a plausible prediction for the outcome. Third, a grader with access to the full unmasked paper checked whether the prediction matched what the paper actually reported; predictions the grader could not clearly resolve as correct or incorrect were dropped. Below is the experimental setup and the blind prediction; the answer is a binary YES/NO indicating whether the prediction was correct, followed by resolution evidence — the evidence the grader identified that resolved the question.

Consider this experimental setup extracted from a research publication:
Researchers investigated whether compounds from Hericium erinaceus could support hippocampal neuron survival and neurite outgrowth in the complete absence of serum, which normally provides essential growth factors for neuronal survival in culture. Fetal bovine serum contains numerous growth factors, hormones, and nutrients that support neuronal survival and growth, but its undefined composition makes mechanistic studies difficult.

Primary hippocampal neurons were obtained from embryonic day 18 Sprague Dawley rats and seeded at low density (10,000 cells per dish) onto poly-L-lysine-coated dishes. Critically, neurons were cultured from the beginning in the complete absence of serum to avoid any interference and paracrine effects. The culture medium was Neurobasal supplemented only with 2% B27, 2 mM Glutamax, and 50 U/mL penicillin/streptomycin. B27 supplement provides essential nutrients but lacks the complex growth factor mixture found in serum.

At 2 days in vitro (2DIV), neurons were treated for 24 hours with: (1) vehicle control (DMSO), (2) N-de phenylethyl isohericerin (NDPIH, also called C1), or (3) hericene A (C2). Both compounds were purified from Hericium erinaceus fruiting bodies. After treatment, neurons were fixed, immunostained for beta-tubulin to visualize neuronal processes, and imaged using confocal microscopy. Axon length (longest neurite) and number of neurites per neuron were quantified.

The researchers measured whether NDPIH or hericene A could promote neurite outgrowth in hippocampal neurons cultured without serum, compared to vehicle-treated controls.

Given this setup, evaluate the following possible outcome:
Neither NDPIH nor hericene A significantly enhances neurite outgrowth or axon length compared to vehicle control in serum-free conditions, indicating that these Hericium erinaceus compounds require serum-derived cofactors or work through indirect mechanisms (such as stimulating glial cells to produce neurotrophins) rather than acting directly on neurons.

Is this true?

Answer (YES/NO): NO